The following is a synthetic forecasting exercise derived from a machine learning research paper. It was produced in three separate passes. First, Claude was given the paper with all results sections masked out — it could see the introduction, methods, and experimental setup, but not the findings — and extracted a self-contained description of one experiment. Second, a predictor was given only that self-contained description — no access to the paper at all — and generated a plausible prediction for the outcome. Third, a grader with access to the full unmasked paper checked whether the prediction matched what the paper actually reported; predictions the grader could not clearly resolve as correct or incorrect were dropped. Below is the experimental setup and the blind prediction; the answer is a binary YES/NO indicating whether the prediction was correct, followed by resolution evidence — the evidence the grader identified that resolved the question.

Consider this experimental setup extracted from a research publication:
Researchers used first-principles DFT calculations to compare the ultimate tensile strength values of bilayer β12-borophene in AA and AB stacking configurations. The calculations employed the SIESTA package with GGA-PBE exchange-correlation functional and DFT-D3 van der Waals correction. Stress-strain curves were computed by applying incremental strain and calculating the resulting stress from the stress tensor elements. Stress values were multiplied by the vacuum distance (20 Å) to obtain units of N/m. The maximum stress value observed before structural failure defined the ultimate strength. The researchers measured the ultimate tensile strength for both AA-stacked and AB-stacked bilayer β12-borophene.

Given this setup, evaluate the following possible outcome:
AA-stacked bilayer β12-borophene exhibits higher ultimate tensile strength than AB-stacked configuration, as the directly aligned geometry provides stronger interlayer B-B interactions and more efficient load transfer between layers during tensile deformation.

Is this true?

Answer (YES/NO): YES